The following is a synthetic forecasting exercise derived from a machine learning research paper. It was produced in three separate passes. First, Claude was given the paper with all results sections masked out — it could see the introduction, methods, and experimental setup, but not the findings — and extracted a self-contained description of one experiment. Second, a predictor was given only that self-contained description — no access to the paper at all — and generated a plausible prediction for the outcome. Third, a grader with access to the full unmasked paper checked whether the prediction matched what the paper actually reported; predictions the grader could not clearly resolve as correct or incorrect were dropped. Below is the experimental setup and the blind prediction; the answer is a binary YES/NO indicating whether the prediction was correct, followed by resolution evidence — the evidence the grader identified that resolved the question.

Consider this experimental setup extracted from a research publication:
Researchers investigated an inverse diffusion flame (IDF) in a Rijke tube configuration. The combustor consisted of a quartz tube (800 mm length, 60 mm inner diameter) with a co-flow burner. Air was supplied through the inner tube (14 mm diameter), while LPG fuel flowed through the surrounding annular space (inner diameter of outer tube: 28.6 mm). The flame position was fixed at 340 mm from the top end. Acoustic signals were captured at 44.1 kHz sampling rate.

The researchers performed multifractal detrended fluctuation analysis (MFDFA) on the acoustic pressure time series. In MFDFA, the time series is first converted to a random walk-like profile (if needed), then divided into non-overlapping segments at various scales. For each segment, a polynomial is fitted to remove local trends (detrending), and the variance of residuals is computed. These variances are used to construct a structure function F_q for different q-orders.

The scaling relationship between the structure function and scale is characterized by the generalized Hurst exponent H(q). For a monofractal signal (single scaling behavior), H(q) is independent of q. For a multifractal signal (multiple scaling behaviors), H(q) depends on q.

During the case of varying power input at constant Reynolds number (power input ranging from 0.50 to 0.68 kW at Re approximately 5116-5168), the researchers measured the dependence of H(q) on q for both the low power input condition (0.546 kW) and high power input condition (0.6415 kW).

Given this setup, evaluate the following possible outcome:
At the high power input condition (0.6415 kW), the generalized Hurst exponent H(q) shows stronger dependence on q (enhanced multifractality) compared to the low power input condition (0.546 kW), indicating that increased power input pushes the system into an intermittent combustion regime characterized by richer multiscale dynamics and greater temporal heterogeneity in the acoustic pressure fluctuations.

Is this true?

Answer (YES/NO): NO